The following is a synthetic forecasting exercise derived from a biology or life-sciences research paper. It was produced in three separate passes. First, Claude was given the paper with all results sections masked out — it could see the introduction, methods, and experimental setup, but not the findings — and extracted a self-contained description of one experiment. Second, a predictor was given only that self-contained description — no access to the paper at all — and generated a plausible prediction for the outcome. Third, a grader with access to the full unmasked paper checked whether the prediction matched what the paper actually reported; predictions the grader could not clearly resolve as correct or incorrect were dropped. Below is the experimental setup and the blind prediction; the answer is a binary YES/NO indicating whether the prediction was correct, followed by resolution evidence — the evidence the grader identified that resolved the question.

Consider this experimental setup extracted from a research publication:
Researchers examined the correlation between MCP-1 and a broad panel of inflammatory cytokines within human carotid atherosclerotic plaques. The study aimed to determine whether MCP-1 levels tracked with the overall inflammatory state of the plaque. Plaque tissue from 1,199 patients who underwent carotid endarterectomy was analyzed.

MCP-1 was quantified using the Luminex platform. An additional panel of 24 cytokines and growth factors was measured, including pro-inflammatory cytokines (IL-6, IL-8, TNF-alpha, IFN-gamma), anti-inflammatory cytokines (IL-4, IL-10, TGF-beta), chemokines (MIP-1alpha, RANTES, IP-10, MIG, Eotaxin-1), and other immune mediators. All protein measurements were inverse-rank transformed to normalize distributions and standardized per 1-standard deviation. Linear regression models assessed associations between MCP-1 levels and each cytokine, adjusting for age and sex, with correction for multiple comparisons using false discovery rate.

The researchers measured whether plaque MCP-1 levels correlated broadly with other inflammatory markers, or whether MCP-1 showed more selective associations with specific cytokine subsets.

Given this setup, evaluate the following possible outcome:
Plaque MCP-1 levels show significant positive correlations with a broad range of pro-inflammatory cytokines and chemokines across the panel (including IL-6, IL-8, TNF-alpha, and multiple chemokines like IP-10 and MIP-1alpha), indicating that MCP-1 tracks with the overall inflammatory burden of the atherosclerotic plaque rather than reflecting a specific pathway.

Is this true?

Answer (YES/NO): NO